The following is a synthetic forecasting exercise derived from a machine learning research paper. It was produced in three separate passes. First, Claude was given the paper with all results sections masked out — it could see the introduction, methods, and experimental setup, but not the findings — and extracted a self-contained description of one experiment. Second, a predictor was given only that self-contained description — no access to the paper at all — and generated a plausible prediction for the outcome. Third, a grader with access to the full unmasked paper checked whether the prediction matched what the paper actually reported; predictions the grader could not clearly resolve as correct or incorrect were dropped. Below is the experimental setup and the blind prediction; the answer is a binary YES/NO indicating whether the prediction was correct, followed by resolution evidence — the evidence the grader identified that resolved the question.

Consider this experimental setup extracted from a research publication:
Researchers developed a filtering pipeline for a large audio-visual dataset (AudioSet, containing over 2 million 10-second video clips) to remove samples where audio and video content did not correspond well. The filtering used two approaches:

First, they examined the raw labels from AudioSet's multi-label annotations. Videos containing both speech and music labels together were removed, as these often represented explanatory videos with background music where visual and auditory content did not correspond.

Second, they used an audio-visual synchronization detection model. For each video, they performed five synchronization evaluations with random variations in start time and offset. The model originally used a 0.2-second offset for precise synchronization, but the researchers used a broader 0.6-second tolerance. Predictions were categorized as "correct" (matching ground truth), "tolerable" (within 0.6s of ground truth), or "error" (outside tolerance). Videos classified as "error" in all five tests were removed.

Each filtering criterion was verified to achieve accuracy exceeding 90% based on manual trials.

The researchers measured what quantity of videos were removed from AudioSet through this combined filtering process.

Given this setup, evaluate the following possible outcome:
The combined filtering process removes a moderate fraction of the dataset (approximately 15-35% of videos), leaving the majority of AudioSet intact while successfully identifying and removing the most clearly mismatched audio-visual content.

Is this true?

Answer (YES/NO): YES